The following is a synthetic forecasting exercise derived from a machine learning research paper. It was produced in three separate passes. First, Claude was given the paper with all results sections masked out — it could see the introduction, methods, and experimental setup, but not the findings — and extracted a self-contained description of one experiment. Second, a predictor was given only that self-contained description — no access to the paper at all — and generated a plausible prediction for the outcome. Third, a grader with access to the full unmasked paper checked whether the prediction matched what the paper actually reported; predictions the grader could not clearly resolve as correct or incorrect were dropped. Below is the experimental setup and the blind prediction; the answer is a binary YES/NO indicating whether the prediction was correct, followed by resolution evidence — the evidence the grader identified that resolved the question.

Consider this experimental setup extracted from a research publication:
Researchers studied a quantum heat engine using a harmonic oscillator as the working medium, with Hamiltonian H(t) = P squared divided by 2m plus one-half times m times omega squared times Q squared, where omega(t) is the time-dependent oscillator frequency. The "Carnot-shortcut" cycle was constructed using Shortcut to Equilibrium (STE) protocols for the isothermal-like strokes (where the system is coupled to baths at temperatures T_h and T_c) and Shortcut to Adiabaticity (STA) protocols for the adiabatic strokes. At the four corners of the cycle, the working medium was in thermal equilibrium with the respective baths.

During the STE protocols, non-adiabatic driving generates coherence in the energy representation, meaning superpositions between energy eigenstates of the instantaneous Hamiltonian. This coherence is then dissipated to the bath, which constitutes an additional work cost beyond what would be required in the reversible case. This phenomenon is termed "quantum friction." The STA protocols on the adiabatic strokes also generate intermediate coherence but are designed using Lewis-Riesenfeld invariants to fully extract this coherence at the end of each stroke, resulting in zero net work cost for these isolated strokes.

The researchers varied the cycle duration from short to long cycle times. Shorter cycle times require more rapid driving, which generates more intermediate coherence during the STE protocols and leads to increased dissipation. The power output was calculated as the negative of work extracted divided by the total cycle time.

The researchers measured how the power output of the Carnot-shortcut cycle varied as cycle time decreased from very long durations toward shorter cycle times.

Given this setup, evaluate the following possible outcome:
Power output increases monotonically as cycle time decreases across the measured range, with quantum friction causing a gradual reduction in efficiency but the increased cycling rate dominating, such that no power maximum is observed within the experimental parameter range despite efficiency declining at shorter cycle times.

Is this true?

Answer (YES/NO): NO